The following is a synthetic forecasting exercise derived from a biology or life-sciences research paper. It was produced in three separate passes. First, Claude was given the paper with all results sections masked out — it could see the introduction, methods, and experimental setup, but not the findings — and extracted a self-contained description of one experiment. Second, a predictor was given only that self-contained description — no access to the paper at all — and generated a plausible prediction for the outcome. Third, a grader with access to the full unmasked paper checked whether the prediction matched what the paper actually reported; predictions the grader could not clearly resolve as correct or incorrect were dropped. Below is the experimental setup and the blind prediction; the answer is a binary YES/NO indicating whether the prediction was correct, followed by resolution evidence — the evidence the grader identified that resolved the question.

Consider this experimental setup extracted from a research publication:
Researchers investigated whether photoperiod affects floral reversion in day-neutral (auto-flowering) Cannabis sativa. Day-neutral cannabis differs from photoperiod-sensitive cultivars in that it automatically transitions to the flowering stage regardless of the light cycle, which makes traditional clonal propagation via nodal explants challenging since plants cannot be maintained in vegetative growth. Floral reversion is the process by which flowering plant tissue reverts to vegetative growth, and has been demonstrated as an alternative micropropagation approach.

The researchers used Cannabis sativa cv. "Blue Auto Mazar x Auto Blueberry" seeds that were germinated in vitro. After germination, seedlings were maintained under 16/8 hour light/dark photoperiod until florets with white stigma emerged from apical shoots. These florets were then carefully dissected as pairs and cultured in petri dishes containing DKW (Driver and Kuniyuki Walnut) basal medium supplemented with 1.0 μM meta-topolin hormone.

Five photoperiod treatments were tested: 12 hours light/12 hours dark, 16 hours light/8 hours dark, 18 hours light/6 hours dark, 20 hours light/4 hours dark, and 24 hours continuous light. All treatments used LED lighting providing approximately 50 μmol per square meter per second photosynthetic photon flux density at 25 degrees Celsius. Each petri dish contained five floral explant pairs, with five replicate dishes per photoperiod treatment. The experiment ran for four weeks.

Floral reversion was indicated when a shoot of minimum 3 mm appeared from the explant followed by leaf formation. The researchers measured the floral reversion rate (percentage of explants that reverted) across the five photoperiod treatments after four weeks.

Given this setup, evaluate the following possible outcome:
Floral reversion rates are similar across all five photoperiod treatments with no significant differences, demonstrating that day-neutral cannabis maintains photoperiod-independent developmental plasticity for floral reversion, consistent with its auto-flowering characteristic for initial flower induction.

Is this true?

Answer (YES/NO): YES